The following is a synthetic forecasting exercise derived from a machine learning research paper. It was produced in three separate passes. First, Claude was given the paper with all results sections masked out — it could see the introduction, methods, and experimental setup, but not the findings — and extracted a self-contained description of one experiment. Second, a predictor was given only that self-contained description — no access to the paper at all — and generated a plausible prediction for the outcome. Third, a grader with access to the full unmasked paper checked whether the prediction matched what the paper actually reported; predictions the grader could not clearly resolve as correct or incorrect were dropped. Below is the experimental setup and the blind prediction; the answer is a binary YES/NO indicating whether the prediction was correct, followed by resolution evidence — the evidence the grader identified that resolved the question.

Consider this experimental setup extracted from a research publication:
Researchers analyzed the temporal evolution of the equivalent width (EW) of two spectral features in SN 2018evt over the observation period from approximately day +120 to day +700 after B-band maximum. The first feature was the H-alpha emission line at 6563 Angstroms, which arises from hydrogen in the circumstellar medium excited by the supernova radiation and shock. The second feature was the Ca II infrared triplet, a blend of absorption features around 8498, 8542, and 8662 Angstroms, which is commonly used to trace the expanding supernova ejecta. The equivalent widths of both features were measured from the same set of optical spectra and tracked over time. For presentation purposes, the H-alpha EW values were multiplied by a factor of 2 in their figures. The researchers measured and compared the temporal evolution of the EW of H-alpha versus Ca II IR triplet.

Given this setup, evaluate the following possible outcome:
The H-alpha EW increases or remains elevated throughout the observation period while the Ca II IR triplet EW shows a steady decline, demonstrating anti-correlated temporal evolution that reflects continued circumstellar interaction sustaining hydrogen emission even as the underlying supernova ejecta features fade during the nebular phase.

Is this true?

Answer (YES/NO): NO